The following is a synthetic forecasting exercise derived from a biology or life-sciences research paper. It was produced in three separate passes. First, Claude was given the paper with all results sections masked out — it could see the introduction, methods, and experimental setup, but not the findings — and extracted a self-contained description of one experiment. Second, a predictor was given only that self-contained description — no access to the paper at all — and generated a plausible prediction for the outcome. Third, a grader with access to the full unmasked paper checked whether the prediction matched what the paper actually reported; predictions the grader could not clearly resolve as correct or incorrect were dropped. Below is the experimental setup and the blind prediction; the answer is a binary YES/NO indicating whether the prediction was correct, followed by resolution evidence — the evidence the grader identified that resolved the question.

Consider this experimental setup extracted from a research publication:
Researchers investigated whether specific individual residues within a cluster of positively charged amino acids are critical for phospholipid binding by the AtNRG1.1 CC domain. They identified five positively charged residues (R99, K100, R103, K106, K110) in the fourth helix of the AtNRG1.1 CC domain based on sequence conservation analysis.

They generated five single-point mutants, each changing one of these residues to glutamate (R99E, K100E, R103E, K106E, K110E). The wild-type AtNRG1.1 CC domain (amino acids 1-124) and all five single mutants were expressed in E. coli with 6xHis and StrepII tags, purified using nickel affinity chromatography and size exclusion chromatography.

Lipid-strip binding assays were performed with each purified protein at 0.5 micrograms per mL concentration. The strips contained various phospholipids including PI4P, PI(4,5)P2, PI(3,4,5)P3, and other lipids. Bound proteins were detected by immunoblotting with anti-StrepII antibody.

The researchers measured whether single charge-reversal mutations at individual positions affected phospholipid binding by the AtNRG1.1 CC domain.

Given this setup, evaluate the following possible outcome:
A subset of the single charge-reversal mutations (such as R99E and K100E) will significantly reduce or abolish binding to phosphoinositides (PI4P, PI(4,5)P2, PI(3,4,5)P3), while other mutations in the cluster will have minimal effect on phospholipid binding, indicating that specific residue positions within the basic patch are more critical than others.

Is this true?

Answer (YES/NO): NO